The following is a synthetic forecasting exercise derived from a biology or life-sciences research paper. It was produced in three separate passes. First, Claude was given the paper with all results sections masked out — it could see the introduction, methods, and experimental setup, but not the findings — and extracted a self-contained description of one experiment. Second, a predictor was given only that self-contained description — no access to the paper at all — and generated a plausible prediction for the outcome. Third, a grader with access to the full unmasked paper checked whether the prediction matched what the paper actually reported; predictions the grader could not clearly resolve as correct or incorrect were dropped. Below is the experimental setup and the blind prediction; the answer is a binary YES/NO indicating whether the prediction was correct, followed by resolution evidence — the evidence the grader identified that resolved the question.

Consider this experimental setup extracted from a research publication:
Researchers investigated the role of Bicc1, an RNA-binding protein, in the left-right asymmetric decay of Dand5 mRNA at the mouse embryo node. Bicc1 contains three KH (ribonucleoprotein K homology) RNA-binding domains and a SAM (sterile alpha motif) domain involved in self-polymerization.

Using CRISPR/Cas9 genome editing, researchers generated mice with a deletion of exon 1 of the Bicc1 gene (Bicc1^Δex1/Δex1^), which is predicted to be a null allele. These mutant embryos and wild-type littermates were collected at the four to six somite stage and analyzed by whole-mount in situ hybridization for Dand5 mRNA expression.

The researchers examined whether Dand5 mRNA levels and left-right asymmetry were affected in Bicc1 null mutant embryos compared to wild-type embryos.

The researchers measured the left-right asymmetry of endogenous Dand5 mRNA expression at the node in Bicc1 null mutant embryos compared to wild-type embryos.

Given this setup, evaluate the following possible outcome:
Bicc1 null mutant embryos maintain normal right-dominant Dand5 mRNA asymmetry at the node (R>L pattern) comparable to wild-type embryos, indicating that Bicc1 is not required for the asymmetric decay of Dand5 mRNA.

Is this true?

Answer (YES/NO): NO